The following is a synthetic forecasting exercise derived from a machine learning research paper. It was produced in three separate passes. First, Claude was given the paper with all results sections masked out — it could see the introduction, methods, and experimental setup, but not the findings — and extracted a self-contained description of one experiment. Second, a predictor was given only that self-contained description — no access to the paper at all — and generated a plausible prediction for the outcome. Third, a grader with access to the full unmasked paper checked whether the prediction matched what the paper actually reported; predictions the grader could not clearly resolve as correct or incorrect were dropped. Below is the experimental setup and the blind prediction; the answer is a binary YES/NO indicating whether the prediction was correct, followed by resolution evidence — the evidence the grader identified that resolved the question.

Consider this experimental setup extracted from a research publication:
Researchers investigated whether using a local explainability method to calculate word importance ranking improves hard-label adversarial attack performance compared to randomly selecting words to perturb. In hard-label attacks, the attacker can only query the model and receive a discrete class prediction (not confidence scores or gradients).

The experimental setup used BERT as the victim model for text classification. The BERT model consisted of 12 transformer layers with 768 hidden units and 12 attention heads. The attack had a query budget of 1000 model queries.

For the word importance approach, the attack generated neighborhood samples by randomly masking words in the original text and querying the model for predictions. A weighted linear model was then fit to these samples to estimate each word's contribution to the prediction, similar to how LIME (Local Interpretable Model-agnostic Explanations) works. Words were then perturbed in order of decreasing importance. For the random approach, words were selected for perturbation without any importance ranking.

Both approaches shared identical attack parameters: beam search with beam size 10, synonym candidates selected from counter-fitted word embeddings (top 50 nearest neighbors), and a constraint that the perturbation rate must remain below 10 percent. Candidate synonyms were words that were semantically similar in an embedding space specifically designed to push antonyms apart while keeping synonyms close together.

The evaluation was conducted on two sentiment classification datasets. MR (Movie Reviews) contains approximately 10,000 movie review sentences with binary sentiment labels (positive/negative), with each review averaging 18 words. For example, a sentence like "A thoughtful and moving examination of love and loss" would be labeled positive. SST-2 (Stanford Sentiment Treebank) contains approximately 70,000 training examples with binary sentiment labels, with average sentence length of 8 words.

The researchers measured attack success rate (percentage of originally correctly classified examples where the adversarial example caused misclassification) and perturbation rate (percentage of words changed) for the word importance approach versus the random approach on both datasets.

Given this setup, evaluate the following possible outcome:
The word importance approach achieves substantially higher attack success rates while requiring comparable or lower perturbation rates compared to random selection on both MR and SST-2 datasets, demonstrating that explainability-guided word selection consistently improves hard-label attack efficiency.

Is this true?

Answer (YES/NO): YES